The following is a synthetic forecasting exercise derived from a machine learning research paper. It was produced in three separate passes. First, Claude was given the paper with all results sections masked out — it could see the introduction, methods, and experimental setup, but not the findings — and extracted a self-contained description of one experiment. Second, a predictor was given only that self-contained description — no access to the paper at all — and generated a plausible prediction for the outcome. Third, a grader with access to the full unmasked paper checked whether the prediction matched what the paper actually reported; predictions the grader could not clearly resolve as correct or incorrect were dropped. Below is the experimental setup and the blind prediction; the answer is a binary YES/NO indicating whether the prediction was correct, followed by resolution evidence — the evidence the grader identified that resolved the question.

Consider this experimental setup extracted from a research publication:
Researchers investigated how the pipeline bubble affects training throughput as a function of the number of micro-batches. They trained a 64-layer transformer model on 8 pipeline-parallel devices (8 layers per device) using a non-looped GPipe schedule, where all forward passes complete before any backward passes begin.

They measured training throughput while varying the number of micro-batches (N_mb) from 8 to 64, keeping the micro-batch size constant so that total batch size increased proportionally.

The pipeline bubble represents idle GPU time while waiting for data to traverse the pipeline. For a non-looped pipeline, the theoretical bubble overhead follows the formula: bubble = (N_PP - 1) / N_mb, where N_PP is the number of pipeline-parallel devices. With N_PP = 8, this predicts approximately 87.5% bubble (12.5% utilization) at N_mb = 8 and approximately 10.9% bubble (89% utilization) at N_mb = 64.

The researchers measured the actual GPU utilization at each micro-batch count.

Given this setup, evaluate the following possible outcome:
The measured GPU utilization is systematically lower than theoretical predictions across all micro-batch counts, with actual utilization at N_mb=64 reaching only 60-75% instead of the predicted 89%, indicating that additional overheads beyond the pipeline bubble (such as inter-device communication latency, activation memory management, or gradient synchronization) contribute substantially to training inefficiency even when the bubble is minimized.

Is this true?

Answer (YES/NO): NO